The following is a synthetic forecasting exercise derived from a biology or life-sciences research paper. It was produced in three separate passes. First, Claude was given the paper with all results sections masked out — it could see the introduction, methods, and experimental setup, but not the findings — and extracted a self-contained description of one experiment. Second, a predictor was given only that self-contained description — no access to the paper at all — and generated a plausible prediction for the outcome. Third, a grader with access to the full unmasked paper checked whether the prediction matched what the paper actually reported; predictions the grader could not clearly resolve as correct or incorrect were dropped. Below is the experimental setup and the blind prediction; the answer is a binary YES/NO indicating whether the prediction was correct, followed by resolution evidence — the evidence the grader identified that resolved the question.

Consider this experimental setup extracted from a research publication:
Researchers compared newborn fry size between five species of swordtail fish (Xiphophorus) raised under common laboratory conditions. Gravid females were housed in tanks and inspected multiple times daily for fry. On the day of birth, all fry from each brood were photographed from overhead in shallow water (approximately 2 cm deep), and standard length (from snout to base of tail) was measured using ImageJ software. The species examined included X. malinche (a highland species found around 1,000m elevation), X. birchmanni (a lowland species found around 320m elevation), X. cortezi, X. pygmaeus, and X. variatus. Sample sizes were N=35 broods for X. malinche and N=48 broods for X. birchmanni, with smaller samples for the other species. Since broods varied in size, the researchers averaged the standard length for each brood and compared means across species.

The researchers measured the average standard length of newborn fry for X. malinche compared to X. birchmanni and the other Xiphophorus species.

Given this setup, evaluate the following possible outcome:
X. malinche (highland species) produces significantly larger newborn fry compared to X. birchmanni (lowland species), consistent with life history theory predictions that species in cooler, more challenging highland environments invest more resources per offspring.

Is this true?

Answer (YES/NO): YES